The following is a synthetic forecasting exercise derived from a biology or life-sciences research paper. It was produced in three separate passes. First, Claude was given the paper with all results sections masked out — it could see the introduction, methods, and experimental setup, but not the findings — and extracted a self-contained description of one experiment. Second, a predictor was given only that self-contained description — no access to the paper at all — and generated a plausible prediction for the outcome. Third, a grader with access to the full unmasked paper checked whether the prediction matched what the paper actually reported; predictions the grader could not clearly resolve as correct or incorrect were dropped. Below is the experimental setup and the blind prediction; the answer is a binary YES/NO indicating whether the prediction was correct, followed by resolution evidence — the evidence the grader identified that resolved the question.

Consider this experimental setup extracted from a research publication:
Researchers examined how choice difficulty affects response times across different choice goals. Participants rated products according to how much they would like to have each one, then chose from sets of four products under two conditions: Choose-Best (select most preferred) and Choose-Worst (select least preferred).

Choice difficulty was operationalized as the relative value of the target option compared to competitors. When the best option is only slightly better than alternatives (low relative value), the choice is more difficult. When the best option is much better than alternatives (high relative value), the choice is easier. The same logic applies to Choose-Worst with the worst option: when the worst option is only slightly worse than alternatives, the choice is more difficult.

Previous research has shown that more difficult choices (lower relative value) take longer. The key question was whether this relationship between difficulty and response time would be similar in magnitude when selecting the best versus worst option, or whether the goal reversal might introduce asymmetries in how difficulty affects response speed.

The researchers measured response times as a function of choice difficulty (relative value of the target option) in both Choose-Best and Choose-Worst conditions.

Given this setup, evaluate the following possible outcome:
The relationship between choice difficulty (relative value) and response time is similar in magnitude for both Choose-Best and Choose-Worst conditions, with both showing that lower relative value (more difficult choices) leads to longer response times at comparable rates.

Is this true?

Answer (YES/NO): YES